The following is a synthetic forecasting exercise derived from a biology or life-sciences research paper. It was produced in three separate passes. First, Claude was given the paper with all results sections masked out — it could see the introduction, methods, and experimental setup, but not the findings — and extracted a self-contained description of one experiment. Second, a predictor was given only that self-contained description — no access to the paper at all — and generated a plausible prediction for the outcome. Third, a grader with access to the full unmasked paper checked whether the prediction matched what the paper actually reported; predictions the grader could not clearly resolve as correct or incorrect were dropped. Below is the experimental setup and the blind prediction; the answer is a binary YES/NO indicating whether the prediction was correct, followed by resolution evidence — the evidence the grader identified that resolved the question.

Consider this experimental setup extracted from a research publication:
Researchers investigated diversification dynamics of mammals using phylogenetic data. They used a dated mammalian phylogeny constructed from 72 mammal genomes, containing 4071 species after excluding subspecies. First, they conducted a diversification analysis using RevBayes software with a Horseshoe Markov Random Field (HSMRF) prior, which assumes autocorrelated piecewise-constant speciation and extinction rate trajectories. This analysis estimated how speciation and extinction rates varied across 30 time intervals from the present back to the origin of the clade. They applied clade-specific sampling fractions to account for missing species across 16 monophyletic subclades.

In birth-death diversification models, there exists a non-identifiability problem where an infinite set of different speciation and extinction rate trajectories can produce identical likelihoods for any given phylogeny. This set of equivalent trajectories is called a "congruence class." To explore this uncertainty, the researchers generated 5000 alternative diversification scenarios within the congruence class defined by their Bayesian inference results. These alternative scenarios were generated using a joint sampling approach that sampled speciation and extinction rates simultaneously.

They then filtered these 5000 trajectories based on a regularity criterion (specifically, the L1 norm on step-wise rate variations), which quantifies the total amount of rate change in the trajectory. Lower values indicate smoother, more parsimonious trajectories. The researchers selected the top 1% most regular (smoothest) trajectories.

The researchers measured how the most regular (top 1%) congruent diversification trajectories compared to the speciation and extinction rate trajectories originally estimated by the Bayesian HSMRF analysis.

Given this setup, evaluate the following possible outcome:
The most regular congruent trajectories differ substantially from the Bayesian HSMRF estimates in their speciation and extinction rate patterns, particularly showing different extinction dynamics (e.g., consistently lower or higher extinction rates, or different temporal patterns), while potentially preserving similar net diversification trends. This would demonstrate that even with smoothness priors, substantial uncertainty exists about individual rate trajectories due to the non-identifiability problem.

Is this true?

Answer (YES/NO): NO